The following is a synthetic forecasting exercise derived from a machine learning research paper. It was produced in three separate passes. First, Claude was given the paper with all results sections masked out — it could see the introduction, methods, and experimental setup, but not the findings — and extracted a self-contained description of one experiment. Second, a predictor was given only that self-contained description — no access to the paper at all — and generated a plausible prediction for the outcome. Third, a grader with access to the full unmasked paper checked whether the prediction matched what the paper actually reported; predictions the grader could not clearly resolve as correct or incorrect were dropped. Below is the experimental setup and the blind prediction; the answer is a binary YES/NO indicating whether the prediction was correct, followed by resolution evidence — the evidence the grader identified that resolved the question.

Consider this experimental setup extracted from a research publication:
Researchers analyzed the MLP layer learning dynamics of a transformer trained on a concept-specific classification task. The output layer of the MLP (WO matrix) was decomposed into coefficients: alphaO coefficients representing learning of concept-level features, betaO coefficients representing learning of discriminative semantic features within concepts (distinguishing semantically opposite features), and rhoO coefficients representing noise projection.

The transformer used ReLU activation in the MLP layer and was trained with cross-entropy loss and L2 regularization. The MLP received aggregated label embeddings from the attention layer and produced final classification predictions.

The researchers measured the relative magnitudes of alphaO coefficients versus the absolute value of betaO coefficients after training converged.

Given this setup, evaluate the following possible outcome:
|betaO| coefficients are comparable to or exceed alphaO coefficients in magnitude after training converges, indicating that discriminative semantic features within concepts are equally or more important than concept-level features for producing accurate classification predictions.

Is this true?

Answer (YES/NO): YES